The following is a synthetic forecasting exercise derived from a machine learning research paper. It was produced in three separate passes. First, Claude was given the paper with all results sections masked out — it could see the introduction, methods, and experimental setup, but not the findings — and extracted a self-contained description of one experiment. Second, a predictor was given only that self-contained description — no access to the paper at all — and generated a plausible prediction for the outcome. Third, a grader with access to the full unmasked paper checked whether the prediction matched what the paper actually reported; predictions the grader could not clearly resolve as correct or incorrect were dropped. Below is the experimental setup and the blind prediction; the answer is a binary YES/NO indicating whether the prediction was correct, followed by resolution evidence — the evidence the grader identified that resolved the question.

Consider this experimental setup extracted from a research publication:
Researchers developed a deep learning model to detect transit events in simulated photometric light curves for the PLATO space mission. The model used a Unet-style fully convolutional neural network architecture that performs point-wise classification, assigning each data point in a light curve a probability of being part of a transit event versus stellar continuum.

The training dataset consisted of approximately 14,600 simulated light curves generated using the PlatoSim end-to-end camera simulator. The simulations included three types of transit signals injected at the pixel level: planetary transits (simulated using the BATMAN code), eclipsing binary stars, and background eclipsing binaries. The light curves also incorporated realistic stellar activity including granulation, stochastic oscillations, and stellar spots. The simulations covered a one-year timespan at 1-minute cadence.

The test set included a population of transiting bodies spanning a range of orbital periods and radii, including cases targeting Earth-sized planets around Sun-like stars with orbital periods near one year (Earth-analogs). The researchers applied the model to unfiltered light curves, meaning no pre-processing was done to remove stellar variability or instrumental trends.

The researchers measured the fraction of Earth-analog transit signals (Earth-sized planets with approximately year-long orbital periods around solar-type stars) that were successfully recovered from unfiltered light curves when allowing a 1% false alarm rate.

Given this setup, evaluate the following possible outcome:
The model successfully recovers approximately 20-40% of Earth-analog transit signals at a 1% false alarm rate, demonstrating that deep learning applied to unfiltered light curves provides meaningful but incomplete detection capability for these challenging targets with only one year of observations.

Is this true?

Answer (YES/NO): YES